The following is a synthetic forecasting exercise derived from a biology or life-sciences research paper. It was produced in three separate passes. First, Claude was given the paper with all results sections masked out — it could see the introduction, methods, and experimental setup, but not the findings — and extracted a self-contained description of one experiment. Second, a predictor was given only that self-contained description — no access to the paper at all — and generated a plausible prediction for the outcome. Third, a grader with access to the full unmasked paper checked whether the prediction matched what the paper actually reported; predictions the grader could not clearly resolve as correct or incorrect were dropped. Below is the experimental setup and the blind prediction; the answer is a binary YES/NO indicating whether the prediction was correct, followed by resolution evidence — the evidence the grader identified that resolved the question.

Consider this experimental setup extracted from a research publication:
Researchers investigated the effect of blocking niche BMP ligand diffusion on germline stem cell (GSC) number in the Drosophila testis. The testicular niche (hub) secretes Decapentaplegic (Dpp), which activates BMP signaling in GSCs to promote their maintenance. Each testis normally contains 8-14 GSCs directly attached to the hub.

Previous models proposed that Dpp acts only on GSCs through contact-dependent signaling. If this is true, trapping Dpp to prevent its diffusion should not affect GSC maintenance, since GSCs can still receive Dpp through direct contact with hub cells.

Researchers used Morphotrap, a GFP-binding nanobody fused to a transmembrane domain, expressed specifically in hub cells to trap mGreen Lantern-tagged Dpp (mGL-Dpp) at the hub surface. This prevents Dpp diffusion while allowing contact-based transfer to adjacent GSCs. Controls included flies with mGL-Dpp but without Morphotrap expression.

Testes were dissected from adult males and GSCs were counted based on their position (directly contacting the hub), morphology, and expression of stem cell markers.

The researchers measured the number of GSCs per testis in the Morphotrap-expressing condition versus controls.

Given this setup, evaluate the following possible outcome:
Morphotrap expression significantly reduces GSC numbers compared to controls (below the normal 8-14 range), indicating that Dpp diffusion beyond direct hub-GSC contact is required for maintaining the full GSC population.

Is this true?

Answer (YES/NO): NO